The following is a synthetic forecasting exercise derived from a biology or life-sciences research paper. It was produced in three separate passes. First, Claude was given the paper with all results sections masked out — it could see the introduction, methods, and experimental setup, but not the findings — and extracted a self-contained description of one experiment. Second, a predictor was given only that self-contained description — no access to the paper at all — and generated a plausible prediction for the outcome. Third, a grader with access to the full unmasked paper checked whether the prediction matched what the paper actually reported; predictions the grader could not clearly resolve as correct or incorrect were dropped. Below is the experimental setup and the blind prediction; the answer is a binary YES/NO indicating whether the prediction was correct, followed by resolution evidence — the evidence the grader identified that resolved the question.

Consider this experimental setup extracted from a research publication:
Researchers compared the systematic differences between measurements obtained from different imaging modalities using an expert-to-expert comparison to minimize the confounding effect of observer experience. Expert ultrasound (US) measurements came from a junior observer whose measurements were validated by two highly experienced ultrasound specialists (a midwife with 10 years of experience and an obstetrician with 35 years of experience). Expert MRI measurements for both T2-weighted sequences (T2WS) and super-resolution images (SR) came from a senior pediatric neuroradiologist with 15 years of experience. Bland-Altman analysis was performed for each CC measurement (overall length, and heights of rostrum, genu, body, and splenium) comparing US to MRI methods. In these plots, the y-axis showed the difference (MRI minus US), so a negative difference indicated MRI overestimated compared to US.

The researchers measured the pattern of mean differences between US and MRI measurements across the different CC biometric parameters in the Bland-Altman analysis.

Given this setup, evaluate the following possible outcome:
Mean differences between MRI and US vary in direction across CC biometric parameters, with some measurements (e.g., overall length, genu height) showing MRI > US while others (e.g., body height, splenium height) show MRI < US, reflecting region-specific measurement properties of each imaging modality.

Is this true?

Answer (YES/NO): NO